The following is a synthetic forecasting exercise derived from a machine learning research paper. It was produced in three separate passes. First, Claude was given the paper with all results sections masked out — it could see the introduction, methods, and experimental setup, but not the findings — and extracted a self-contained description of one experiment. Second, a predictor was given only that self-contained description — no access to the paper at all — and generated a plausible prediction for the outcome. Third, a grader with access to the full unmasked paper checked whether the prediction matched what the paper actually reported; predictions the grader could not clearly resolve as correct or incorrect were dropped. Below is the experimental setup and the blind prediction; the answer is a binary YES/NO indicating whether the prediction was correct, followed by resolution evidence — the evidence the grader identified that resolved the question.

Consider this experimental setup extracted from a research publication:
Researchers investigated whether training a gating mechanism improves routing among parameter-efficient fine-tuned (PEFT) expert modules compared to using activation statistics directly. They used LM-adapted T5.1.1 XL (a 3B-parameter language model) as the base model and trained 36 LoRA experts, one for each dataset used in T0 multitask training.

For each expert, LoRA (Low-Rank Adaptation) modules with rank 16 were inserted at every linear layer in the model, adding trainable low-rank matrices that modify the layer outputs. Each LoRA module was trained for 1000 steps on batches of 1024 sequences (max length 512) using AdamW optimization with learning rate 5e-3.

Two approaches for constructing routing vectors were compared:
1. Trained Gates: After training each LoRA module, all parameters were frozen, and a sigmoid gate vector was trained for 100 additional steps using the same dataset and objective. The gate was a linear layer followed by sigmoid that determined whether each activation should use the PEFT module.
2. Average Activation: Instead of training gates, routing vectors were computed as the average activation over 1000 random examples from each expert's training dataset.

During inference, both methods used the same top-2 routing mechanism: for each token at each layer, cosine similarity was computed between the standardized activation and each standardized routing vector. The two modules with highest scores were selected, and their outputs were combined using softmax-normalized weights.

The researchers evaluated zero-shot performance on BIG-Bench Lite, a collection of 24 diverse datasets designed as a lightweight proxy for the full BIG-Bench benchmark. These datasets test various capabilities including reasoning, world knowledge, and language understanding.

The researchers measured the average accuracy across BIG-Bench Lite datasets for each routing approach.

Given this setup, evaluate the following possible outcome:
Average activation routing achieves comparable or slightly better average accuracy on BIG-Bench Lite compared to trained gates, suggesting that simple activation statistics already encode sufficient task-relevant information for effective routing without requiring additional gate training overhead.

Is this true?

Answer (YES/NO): NO